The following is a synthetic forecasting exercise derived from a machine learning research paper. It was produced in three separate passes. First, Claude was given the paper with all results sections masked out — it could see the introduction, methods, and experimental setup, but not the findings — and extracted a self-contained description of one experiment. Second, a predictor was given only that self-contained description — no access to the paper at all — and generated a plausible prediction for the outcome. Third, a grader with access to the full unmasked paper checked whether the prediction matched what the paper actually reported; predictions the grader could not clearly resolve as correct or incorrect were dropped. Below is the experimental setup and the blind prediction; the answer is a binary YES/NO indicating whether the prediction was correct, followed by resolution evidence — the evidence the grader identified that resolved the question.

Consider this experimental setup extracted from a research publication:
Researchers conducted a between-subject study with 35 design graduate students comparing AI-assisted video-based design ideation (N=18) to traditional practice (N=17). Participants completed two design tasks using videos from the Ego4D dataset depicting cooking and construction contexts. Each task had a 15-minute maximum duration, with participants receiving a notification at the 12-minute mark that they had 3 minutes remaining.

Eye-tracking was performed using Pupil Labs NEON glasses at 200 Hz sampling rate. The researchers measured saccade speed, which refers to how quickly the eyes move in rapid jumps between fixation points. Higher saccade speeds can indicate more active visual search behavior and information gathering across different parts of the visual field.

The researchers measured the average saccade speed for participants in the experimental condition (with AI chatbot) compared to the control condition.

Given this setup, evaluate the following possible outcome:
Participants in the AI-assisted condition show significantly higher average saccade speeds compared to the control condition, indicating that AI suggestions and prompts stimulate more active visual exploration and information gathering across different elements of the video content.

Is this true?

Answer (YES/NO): NO